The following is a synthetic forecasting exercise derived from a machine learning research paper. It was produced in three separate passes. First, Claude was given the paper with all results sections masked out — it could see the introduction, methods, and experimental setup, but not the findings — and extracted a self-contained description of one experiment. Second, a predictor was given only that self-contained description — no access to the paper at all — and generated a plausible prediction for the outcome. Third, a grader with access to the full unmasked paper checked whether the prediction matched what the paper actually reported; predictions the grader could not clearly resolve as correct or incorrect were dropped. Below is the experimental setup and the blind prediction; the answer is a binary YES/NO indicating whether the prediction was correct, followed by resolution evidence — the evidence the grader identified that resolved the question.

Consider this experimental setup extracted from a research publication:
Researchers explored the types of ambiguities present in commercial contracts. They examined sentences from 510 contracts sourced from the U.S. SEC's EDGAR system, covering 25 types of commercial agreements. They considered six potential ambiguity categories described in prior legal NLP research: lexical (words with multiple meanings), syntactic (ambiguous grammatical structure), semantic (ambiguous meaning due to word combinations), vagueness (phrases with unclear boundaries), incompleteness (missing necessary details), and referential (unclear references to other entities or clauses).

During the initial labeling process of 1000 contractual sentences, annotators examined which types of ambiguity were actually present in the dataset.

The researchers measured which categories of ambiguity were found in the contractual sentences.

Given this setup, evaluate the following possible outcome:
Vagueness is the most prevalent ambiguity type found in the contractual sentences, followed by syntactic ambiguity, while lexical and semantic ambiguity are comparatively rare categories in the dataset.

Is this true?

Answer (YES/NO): NO